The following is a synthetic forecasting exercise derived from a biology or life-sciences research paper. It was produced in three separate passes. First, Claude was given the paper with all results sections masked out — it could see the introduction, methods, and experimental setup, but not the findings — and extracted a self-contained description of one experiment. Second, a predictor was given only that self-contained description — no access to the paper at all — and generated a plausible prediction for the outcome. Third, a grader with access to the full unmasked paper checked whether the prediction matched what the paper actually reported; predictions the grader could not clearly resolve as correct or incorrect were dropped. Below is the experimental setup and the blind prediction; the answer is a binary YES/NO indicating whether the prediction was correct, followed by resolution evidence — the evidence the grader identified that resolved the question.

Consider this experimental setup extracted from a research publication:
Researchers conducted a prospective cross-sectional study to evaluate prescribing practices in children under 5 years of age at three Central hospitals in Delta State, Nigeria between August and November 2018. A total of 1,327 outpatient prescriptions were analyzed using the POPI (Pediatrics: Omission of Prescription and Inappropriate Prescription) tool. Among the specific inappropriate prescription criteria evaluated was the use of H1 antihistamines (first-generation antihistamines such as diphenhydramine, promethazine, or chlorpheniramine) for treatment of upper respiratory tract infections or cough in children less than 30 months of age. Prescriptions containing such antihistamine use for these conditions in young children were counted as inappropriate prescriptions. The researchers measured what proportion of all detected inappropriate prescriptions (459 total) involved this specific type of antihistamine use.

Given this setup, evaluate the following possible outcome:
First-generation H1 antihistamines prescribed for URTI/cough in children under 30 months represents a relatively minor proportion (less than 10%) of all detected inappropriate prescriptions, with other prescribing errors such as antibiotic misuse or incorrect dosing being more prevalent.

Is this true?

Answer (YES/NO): NO